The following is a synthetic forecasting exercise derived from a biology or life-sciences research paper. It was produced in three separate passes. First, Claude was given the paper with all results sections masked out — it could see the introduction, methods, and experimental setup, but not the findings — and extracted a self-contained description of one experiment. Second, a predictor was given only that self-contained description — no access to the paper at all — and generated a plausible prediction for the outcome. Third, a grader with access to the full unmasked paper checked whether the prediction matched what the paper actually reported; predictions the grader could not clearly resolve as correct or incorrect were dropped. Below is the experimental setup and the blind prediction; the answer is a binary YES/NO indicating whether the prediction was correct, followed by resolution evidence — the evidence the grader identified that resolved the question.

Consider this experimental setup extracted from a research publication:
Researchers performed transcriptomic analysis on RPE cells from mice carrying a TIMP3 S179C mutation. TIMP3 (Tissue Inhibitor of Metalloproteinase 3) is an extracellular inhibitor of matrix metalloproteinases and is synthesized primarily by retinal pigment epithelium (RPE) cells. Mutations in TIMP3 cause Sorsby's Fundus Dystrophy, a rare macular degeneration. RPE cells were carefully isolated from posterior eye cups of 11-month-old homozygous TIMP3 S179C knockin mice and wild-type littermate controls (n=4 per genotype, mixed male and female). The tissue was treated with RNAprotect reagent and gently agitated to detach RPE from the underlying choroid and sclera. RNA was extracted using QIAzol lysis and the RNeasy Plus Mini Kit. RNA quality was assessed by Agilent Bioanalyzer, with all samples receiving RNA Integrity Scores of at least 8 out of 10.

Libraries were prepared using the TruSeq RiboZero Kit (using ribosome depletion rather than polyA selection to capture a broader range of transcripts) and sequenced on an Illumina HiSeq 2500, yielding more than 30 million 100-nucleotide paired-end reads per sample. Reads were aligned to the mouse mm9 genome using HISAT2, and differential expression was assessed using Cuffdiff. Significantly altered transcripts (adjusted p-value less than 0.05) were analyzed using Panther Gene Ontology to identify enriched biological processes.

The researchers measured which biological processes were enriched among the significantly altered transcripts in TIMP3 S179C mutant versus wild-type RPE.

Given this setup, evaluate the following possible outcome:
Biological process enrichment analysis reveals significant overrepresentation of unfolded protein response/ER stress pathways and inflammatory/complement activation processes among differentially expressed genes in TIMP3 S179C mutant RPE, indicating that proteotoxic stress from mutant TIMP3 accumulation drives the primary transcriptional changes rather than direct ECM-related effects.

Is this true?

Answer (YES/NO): NO